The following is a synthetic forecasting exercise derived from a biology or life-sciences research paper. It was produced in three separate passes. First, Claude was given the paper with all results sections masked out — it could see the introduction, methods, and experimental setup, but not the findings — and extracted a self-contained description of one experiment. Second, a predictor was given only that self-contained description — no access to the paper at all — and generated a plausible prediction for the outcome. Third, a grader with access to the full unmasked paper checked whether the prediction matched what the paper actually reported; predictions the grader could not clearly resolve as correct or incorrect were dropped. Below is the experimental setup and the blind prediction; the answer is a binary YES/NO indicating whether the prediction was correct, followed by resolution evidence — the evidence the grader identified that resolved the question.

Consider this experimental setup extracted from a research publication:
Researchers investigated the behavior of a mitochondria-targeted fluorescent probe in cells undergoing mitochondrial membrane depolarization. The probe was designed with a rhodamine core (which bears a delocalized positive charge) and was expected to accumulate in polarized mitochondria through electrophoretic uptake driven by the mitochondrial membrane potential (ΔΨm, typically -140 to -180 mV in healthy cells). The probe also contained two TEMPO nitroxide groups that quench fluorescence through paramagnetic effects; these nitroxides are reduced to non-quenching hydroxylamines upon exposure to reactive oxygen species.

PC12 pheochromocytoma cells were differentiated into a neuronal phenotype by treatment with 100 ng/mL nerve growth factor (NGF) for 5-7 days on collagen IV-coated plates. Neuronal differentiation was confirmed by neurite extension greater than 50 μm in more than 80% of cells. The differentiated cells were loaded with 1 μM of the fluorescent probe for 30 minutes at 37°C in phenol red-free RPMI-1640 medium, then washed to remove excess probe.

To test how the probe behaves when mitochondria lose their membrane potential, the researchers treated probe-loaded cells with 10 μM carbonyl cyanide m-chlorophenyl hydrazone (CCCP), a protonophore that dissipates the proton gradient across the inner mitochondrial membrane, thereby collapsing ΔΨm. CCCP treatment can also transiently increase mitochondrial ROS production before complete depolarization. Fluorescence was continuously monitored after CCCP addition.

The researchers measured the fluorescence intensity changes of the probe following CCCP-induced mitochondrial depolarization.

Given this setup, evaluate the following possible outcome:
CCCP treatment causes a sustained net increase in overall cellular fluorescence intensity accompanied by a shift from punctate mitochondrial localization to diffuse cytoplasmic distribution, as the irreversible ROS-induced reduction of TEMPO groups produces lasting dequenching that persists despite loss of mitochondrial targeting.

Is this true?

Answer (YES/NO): NO